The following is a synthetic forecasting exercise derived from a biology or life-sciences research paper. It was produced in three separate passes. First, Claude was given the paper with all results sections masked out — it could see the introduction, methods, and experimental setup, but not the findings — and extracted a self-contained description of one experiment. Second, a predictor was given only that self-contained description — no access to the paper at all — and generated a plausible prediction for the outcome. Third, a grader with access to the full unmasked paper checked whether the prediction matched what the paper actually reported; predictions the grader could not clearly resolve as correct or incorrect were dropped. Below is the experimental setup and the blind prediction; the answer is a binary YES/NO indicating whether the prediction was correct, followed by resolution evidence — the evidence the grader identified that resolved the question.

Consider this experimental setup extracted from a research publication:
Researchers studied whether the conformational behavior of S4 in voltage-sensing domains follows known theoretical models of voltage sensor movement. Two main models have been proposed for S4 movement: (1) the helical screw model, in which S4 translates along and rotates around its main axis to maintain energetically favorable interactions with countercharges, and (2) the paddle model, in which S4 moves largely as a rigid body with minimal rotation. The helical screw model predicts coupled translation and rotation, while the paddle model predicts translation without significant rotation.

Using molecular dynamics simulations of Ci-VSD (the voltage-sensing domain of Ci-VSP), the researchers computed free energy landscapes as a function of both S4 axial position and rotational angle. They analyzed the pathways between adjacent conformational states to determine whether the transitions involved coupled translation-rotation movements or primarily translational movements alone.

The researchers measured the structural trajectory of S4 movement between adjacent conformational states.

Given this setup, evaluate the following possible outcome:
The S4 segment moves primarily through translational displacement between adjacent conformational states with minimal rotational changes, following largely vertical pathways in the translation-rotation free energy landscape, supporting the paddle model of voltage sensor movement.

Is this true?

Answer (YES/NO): NO